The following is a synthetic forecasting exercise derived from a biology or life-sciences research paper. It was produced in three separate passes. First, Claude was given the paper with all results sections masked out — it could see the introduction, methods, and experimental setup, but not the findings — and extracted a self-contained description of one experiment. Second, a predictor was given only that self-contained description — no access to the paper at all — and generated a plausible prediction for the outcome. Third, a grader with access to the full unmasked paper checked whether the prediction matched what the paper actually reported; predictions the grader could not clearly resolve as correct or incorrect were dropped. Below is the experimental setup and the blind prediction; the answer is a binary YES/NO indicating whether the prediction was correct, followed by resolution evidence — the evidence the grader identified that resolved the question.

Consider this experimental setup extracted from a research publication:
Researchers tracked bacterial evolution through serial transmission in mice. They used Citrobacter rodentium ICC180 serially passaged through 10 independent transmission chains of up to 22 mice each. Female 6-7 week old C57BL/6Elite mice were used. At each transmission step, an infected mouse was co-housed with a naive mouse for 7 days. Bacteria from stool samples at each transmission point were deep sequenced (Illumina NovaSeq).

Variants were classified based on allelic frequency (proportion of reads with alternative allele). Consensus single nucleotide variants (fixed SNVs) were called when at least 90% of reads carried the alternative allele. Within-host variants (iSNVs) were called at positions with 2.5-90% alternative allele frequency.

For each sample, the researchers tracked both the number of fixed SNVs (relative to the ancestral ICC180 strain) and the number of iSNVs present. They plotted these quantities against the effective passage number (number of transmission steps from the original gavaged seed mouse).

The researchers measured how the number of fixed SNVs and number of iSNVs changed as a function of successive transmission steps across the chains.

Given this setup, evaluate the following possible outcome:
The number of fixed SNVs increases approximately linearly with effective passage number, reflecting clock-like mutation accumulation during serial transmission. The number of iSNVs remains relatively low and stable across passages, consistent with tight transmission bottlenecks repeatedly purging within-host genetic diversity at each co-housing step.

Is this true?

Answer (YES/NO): NO